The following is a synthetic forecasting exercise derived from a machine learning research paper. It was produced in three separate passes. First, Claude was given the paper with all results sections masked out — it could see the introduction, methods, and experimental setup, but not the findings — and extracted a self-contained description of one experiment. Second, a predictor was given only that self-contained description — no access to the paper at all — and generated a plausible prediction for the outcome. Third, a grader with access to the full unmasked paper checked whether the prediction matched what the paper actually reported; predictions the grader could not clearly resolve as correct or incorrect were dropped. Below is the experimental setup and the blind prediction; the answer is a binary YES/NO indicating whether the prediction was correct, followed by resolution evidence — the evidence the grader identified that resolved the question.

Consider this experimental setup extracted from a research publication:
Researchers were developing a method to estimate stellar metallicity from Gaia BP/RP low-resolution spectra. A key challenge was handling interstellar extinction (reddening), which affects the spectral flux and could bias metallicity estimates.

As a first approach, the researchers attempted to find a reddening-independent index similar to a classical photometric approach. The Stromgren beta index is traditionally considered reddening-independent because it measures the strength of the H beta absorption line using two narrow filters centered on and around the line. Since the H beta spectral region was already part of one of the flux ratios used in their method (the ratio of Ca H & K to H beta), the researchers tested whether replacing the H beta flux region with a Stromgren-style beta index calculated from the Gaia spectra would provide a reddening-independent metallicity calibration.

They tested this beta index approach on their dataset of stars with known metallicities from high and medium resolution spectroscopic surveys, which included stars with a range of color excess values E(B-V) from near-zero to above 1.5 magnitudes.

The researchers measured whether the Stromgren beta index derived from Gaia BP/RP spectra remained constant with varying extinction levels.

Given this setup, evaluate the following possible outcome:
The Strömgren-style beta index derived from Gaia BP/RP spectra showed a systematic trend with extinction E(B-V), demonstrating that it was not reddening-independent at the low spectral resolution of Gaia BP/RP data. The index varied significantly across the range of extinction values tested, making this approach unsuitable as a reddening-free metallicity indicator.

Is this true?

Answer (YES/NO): YES